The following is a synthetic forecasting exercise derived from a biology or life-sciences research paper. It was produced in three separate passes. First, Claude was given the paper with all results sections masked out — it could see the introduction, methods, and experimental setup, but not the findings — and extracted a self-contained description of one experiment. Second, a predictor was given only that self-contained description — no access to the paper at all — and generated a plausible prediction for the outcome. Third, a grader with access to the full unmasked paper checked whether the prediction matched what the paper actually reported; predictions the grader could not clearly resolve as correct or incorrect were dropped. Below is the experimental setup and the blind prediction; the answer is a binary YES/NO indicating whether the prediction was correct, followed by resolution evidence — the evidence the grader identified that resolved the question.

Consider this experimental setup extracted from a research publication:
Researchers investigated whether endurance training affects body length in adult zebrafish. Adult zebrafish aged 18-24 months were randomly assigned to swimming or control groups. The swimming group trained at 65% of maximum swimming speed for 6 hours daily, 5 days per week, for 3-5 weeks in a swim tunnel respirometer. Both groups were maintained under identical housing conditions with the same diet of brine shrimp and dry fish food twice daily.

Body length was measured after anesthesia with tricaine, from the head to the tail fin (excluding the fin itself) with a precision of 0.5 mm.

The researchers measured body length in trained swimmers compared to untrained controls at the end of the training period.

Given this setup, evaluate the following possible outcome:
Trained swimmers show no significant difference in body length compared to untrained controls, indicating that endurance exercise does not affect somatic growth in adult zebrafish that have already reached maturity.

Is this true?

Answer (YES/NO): NO